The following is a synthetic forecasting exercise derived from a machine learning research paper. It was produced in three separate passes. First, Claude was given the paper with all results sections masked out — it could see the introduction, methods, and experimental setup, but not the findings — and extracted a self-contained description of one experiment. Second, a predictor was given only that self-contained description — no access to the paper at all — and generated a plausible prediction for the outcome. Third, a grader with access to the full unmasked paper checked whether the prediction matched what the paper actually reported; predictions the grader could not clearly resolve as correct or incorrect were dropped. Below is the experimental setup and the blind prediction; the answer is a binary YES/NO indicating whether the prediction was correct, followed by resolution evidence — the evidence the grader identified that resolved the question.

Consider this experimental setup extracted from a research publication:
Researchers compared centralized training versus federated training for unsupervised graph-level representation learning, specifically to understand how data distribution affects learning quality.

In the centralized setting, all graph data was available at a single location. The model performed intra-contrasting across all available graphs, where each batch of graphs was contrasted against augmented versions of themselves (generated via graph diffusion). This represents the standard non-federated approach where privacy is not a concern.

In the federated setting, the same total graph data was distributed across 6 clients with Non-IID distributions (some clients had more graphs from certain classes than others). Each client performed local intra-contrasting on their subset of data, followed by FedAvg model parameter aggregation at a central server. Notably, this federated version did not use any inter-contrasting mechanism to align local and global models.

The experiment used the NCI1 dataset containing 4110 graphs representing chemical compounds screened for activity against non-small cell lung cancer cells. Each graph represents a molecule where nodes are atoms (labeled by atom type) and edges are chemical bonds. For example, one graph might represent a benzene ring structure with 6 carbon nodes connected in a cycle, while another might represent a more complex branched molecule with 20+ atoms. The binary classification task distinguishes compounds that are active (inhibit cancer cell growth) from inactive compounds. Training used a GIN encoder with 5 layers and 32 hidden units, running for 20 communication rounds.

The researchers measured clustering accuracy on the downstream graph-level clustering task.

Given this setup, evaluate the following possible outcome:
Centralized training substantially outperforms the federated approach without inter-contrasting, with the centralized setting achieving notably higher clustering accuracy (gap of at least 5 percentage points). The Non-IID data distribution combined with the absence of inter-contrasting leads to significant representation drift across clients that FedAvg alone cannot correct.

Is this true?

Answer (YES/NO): NO